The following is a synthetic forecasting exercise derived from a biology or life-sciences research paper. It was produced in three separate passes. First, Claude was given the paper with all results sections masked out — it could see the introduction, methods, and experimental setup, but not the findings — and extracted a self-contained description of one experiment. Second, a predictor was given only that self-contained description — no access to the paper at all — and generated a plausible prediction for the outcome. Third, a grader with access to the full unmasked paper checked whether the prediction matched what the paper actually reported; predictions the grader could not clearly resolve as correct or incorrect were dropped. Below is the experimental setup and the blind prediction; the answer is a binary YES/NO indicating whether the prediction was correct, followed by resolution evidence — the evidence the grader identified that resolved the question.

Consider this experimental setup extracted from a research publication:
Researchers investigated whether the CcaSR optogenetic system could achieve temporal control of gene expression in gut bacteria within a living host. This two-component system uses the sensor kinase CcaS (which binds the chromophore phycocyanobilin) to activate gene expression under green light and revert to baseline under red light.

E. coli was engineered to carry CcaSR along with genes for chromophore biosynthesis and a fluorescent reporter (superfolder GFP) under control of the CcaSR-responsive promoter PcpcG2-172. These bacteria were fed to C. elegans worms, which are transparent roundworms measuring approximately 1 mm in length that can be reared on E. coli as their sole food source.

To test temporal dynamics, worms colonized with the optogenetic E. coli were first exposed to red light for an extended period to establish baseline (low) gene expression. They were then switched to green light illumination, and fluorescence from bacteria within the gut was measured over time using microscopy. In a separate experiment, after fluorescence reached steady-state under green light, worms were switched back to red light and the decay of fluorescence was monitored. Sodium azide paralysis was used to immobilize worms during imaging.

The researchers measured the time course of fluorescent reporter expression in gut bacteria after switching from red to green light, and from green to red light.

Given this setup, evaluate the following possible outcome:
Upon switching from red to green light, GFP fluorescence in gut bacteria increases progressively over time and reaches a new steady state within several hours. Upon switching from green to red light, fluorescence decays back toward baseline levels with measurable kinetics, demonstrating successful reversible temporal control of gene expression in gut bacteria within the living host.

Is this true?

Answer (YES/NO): YES